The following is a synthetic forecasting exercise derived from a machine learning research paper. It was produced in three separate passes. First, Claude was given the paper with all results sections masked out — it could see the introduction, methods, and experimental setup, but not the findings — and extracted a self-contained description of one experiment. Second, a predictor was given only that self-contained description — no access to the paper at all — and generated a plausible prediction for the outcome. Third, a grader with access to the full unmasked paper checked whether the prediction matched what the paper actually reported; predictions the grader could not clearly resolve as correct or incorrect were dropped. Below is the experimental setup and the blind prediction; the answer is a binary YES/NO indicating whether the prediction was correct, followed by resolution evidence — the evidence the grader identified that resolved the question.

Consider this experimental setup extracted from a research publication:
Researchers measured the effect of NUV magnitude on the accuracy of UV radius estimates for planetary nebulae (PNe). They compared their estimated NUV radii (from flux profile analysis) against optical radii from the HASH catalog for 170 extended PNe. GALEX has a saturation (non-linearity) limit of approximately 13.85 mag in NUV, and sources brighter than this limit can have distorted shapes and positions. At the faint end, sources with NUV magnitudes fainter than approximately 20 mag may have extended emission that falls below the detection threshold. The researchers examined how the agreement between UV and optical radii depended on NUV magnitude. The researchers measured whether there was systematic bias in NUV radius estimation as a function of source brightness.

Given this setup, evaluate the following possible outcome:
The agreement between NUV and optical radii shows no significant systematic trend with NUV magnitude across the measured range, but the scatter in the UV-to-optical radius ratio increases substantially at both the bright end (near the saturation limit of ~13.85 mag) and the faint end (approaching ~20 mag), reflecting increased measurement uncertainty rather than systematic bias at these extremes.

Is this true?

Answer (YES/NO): NO